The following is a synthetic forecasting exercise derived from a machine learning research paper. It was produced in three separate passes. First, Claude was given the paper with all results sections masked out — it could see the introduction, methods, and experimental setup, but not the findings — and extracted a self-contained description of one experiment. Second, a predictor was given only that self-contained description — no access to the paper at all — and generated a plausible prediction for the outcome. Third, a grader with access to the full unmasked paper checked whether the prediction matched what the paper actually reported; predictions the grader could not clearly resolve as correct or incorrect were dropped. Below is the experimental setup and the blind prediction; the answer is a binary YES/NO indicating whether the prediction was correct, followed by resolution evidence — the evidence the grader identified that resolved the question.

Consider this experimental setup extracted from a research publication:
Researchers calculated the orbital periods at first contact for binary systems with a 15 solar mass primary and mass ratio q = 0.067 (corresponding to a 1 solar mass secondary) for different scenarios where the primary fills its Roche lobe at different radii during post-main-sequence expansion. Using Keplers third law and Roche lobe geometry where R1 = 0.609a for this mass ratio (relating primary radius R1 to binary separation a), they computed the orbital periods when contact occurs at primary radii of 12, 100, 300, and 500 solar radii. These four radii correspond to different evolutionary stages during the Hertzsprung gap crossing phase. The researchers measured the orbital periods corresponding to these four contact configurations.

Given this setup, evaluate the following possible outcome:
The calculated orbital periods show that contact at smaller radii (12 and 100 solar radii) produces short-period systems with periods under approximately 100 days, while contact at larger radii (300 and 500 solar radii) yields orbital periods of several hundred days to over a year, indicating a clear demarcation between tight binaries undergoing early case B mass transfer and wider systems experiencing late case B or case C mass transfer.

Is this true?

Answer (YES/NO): NO